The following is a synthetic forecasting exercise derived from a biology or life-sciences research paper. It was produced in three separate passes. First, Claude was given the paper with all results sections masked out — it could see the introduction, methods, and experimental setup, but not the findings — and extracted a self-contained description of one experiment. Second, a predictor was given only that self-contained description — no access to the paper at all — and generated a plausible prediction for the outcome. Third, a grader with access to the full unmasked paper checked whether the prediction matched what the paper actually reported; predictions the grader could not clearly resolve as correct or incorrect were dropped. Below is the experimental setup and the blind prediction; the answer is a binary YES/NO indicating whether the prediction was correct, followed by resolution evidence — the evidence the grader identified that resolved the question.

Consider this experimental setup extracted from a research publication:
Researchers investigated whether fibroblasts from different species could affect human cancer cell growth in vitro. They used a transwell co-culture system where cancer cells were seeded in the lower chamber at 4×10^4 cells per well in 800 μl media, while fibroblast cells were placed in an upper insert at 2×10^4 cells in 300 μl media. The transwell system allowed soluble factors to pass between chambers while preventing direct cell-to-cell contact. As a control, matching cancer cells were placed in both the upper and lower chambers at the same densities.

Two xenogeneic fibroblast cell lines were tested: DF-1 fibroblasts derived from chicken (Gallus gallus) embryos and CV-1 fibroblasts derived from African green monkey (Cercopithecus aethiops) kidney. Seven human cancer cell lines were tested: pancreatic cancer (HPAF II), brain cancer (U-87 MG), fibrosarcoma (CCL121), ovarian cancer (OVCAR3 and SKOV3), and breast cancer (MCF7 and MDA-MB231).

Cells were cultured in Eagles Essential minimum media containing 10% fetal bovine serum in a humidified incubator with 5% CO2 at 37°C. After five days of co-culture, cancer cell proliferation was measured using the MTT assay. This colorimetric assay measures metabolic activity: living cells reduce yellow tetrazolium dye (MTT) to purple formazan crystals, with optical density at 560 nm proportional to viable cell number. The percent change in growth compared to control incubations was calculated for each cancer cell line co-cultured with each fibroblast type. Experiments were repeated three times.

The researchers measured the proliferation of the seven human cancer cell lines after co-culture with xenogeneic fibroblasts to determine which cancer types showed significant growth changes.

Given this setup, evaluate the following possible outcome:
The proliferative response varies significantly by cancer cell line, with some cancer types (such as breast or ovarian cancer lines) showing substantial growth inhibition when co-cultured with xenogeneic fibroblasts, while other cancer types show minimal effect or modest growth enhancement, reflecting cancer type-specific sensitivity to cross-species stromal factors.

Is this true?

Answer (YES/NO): YES